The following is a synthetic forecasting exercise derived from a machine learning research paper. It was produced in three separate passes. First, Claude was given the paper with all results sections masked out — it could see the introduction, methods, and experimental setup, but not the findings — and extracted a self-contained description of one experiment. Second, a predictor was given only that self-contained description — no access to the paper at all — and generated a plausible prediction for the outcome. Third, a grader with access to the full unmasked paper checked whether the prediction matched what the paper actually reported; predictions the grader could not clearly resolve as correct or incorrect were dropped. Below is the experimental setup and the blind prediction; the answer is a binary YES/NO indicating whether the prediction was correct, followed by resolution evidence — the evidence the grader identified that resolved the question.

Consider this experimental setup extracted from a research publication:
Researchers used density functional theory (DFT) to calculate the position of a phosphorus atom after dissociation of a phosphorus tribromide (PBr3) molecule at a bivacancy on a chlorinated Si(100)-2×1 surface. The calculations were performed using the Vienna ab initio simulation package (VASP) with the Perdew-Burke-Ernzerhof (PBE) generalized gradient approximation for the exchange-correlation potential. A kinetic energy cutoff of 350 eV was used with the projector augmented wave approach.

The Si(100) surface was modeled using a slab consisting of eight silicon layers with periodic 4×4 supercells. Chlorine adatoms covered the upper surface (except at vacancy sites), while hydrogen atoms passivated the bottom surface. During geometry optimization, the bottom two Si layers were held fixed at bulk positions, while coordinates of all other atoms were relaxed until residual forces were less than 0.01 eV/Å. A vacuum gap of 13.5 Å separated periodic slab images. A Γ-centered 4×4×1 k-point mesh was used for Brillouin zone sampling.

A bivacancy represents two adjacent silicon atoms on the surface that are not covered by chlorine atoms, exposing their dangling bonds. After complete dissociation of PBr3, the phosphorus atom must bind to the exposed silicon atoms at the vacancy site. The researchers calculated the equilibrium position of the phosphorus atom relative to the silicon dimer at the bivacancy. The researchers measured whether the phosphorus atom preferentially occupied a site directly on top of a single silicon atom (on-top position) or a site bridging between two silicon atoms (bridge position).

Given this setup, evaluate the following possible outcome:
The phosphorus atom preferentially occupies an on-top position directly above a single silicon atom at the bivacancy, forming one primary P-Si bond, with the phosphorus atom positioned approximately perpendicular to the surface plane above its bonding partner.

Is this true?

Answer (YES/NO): NO